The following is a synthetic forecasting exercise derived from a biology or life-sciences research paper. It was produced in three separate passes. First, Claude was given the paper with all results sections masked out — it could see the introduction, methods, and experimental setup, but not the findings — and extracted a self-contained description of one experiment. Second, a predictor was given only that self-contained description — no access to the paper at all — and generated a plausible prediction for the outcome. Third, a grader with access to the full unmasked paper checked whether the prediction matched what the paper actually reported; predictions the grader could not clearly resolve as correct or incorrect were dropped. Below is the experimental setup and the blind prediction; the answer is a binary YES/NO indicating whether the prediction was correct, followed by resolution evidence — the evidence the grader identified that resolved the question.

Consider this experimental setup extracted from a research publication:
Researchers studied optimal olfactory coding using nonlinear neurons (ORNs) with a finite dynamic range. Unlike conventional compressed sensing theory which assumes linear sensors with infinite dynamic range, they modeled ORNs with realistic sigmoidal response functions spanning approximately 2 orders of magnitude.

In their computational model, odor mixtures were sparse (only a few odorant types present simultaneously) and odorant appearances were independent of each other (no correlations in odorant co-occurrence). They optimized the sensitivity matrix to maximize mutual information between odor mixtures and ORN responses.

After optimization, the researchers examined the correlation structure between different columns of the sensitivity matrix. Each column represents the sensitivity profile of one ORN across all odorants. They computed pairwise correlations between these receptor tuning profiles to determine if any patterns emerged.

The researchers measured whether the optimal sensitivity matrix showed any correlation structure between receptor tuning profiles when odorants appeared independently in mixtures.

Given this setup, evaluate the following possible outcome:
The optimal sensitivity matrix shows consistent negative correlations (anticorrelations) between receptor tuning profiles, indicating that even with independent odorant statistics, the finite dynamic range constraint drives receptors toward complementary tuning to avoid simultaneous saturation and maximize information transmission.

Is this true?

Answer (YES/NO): NO